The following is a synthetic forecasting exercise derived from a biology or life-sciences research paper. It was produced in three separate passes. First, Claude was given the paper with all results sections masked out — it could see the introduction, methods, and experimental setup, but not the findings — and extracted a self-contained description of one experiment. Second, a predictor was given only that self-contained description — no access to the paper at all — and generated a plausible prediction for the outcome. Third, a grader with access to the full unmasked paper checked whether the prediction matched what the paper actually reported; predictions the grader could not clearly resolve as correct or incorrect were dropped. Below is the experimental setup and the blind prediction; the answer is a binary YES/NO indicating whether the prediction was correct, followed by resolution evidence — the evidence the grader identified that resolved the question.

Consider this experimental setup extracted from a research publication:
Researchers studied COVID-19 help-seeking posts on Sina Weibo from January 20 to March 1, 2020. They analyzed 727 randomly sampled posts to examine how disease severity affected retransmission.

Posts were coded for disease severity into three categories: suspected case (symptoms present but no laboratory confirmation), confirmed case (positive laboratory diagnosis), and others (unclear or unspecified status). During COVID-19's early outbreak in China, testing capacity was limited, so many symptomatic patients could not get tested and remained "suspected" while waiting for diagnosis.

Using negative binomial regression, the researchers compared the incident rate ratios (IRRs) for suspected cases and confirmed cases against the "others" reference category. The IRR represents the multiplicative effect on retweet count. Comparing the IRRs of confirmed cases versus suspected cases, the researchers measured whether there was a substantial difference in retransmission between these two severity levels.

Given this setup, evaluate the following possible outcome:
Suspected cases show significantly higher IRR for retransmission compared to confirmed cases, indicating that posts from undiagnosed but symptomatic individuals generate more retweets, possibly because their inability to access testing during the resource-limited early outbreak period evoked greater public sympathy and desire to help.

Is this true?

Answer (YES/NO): NO